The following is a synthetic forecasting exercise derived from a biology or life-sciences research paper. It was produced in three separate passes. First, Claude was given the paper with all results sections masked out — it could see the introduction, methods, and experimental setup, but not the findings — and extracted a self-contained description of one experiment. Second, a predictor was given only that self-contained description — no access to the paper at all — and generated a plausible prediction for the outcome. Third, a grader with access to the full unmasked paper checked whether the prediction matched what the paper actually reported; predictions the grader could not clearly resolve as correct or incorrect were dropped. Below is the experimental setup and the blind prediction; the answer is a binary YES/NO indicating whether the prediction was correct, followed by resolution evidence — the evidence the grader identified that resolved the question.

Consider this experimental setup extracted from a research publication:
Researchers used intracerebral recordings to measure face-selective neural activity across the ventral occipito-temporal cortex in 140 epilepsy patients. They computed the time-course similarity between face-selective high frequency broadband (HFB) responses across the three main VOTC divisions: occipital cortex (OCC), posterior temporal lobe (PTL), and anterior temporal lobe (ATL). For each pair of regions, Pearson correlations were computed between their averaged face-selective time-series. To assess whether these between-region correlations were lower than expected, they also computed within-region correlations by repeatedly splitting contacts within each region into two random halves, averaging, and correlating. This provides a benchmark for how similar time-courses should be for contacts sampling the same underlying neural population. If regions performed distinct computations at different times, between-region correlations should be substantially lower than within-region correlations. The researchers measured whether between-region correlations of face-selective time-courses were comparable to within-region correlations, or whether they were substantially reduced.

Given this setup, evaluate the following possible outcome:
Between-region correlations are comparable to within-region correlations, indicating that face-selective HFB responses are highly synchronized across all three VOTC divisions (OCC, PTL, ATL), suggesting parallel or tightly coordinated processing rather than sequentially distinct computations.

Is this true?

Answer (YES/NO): YES